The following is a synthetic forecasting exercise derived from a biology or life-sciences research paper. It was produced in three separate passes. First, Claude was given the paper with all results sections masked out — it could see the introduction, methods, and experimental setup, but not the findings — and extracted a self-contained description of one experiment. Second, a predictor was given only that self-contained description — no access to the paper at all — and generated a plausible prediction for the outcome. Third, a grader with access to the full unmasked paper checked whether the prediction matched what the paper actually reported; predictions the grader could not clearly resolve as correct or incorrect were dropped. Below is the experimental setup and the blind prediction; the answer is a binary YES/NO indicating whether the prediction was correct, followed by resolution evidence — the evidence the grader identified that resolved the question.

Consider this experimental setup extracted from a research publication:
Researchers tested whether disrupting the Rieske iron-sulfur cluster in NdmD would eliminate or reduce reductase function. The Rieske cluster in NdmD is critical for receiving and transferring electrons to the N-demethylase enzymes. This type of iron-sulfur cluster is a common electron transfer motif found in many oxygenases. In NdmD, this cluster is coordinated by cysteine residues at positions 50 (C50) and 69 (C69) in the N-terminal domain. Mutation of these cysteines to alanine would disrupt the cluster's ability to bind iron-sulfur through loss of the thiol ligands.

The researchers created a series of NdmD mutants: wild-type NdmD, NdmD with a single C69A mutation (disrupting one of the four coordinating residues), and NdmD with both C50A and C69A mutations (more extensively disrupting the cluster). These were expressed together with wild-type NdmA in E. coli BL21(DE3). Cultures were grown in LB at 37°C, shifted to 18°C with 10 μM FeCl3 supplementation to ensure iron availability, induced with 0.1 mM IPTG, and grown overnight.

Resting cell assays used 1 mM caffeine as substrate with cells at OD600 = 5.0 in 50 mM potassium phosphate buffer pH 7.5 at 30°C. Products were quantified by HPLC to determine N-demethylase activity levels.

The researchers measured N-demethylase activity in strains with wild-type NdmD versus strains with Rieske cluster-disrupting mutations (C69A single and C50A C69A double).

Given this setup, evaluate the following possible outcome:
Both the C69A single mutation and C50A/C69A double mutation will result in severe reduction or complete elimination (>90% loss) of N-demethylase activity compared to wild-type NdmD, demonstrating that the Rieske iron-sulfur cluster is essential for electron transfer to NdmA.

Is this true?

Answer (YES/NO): NO